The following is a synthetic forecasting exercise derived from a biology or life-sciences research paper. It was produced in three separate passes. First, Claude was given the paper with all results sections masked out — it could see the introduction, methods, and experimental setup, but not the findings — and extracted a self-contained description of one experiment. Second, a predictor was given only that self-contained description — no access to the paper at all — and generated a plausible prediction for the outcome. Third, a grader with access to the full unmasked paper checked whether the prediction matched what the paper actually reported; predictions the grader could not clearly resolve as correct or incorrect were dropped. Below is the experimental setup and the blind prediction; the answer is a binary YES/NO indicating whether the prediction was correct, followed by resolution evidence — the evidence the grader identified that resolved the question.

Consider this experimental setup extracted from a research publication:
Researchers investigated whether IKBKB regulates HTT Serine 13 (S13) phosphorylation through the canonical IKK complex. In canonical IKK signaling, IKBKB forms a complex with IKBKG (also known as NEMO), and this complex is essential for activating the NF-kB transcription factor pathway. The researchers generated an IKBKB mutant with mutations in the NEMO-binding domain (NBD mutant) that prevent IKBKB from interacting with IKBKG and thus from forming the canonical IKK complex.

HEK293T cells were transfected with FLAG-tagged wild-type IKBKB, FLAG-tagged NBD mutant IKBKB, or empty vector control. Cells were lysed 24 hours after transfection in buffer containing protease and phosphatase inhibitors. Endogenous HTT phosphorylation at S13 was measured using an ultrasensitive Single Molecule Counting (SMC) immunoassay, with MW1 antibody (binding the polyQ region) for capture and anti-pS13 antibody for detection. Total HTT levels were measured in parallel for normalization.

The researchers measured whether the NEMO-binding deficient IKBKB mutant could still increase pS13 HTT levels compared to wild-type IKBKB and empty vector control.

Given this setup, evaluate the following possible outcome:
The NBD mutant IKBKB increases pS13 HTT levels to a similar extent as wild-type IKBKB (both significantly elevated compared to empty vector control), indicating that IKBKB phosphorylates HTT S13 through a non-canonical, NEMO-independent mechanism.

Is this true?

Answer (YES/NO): YES